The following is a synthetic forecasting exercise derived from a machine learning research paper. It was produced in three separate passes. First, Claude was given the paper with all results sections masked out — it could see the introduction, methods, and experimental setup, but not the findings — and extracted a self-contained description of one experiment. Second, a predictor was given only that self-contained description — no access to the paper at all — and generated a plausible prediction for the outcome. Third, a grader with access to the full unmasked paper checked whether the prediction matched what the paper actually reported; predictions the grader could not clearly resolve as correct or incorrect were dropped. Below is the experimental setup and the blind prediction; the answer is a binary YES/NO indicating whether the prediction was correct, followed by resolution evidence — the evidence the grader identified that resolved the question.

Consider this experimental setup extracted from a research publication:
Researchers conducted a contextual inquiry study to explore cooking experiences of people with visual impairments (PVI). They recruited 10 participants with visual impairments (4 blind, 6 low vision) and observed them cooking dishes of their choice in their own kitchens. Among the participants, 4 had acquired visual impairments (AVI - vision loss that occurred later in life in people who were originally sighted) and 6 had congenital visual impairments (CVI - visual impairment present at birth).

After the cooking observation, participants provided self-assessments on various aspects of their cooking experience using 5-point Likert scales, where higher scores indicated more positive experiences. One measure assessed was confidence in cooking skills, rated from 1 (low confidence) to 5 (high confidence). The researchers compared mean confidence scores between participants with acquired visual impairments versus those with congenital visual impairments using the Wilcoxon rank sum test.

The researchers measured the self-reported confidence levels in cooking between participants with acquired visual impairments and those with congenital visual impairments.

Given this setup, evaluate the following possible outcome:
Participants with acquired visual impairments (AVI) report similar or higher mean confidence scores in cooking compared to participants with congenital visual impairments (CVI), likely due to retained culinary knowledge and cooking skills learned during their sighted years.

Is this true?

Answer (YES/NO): NO